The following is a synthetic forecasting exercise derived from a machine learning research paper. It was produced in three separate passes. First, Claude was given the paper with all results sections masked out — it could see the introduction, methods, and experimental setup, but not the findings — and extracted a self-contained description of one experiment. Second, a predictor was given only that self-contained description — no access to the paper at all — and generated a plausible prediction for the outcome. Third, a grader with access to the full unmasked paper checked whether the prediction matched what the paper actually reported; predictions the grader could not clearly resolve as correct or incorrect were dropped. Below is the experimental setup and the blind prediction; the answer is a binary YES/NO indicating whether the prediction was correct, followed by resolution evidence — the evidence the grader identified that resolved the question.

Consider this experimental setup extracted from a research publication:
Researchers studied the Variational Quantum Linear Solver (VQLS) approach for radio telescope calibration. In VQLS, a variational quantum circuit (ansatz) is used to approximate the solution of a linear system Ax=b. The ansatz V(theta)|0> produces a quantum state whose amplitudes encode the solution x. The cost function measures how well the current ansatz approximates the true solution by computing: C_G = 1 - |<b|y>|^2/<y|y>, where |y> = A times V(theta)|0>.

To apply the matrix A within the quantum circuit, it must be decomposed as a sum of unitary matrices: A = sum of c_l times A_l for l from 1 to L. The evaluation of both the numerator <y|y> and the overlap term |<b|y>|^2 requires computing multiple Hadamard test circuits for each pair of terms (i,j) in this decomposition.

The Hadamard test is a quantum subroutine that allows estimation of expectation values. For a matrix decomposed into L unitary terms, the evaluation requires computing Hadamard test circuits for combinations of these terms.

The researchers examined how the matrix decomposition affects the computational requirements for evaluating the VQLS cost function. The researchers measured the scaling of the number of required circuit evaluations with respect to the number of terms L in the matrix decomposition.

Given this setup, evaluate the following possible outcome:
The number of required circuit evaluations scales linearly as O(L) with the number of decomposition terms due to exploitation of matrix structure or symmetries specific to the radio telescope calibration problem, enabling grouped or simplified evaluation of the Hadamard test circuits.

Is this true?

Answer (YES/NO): NO